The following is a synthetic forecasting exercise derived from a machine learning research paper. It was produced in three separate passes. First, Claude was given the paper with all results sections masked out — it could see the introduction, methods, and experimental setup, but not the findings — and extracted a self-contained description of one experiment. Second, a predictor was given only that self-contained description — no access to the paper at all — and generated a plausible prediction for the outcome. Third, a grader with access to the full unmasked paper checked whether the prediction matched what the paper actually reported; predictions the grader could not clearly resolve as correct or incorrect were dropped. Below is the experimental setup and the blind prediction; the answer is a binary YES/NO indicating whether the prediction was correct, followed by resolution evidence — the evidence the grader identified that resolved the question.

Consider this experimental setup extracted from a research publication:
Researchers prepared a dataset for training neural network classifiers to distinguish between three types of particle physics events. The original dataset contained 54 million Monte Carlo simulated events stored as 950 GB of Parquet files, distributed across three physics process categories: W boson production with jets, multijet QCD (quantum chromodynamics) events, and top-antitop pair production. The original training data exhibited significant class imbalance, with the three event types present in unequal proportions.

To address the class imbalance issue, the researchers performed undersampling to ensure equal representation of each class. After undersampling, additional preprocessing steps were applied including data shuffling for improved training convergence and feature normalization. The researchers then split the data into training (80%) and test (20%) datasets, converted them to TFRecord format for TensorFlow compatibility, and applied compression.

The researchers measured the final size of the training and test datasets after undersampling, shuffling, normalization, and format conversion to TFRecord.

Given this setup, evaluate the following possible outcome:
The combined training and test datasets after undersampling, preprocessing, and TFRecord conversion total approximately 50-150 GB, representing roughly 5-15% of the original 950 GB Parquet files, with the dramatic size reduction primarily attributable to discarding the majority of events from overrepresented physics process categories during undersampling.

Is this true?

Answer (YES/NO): NO